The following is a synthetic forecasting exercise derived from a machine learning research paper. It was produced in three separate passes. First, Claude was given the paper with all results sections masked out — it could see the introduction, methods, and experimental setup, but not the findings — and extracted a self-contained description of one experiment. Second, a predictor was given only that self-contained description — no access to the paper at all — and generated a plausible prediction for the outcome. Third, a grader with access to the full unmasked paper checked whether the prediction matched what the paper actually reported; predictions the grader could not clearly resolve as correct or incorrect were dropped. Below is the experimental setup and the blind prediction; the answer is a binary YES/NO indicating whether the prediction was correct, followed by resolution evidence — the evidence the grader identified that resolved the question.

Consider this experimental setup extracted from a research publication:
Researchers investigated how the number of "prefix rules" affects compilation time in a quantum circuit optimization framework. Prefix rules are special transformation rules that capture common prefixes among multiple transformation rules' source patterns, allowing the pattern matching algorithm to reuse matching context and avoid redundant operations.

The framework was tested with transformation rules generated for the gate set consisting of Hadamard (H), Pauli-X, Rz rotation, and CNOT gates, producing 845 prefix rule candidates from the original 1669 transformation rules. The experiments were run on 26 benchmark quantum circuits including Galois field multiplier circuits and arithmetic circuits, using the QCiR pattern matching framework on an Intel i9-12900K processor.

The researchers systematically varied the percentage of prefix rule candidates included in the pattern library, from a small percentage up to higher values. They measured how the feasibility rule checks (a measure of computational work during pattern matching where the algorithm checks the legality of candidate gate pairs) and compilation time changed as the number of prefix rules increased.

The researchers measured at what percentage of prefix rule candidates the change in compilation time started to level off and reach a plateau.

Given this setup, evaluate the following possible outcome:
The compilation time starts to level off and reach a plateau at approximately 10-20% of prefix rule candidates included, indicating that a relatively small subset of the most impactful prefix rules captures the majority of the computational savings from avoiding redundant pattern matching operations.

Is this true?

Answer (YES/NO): NO